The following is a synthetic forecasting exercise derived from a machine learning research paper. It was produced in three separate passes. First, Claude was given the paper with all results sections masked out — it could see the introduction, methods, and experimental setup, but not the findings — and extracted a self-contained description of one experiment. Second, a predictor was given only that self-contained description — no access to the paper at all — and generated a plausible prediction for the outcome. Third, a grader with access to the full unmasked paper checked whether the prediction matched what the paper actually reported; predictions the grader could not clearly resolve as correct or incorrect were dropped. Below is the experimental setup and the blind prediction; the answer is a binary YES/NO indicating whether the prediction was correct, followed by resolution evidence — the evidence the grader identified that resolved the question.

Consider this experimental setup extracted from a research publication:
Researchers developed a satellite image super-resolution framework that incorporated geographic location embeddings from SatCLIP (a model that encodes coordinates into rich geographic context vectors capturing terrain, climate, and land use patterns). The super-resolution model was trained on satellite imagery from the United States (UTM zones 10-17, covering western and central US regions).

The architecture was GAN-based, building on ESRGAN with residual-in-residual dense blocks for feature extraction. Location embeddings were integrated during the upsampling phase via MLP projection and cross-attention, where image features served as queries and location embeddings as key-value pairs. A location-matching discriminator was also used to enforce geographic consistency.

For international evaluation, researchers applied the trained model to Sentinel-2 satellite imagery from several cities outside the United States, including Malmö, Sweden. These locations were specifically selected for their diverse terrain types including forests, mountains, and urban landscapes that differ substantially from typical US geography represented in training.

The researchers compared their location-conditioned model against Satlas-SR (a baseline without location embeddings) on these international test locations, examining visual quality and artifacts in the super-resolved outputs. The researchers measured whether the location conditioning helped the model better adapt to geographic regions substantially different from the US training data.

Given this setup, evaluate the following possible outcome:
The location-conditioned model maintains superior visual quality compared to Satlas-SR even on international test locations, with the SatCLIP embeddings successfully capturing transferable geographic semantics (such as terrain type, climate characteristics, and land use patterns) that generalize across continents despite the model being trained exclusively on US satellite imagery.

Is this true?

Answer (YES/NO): NO